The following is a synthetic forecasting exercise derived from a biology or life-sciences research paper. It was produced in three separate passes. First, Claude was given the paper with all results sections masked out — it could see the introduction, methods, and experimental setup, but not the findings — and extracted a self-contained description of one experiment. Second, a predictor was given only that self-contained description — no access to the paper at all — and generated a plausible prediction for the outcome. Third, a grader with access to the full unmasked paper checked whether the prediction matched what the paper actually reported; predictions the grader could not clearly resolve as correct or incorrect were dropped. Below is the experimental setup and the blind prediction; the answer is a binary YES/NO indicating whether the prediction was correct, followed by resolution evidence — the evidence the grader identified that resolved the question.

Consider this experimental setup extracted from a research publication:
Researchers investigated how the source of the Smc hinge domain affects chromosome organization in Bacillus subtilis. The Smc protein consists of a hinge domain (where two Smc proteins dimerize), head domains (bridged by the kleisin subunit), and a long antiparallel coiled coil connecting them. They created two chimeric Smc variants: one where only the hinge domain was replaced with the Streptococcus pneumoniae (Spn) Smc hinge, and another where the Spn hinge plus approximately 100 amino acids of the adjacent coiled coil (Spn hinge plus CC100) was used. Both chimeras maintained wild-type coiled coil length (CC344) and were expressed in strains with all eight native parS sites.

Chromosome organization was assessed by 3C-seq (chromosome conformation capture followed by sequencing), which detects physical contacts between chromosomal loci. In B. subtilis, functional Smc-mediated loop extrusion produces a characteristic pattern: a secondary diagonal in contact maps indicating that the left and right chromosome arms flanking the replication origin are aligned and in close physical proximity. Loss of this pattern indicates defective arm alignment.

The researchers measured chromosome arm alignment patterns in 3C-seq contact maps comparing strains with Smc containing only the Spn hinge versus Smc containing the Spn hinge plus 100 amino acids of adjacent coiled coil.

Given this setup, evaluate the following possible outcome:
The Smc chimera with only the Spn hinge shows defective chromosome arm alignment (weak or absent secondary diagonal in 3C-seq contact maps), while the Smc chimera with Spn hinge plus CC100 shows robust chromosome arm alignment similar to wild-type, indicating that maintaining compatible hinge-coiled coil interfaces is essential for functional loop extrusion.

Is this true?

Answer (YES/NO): NO